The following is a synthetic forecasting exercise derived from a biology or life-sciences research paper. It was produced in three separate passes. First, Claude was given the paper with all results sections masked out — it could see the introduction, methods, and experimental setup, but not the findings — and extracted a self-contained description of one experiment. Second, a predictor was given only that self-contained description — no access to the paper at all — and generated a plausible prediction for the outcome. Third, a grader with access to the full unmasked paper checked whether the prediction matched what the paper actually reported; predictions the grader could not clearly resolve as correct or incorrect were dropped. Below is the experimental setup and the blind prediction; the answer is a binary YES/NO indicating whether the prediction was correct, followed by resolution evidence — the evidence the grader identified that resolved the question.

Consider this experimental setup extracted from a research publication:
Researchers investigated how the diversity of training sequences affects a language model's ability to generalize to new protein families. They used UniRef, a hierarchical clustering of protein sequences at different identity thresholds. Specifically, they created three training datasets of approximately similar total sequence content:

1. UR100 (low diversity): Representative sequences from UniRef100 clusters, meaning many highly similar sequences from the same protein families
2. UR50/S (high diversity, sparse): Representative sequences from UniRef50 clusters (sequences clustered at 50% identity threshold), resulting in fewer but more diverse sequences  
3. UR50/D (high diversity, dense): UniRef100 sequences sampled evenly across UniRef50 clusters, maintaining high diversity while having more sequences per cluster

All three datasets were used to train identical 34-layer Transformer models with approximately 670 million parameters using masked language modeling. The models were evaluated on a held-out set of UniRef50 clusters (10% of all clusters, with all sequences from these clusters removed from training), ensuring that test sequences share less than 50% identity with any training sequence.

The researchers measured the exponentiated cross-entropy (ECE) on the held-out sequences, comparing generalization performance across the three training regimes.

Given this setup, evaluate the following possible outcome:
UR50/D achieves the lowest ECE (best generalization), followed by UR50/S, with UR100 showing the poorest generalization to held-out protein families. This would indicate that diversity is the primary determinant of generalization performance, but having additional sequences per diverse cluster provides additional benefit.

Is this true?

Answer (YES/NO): YES